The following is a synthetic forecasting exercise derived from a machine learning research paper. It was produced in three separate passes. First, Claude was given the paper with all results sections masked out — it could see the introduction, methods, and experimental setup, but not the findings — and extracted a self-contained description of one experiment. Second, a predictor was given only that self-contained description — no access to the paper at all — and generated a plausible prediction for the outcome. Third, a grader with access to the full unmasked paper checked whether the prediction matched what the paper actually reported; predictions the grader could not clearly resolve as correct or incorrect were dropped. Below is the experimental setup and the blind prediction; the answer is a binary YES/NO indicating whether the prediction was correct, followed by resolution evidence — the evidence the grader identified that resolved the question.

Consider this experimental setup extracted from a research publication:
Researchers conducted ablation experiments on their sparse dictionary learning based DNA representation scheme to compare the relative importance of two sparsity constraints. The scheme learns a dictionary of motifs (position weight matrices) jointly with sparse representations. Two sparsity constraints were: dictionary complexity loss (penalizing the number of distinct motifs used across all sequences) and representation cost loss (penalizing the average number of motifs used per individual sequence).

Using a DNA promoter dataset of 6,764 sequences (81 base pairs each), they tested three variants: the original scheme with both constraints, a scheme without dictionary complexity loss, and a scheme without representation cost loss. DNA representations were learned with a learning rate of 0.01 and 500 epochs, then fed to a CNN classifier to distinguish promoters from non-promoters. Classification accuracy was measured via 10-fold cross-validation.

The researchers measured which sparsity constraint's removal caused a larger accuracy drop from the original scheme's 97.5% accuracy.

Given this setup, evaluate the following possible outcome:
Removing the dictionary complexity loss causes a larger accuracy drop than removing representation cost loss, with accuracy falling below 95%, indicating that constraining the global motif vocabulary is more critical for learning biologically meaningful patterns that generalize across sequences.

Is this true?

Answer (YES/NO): YES